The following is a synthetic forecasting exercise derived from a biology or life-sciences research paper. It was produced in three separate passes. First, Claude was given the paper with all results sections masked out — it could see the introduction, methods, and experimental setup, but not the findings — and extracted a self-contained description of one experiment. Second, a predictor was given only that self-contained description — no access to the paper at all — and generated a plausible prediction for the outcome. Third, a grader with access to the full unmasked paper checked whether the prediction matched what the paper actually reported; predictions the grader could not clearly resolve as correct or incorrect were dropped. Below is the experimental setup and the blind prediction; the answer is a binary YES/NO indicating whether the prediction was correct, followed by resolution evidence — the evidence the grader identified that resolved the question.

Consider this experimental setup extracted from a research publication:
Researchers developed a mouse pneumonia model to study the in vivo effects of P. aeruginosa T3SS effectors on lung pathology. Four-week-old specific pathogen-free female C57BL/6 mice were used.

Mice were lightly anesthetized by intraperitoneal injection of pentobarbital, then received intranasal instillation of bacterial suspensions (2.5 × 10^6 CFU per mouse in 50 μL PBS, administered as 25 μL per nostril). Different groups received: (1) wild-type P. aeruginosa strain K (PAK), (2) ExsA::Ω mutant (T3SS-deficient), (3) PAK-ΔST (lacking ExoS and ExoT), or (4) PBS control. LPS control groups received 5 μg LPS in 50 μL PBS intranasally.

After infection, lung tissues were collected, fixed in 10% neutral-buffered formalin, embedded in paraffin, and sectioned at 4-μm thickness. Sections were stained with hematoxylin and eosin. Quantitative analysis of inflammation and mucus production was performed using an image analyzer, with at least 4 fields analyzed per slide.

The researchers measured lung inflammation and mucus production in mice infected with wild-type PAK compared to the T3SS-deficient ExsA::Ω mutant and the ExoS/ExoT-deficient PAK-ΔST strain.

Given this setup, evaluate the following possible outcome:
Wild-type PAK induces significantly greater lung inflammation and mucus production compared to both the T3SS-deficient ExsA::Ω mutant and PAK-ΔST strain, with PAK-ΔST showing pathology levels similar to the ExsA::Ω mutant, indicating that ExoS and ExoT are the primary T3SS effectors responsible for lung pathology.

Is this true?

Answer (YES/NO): YES